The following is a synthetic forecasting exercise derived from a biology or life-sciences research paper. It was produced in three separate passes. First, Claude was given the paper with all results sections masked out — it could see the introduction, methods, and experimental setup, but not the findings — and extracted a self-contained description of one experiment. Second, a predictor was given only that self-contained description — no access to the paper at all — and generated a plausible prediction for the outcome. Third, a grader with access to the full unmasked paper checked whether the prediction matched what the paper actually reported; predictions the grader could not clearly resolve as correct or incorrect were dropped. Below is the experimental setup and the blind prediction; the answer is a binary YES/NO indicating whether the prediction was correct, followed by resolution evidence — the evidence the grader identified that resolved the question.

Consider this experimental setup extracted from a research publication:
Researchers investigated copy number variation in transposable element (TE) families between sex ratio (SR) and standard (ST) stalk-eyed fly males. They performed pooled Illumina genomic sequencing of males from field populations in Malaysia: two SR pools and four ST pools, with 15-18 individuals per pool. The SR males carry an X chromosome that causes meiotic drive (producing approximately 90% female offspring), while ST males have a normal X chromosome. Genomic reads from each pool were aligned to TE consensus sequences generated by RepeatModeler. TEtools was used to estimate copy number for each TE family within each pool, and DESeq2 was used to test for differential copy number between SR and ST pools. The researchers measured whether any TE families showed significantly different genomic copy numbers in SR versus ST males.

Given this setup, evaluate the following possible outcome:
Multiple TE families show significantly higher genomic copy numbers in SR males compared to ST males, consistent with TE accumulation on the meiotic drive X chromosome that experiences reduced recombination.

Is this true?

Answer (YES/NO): YES